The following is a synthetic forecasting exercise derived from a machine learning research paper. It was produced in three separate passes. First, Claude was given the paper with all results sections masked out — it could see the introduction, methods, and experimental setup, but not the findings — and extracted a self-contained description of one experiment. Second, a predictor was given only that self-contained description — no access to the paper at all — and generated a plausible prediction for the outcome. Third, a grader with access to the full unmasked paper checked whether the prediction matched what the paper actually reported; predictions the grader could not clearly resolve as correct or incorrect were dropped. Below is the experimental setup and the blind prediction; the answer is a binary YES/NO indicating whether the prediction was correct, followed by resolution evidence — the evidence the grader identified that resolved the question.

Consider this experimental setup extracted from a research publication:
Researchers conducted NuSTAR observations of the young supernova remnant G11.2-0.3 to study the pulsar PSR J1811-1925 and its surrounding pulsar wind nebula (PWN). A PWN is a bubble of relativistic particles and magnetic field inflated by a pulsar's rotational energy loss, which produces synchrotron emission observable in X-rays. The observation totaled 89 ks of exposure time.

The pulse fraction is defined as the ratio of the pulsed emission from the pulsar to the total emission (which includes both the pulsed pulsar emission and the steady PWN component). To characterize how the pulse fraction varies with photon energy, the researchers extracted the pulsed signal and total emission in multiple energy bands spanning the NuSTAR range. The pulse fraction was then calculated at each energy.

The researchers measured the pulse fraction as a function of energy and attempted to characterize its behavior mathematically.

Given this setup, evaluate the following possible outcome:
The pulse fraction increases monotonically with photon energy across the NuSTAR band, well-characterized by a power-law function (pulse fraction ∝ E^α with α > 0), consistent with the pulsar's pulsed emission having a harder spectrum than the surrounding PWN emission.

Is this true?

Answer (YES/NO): NO